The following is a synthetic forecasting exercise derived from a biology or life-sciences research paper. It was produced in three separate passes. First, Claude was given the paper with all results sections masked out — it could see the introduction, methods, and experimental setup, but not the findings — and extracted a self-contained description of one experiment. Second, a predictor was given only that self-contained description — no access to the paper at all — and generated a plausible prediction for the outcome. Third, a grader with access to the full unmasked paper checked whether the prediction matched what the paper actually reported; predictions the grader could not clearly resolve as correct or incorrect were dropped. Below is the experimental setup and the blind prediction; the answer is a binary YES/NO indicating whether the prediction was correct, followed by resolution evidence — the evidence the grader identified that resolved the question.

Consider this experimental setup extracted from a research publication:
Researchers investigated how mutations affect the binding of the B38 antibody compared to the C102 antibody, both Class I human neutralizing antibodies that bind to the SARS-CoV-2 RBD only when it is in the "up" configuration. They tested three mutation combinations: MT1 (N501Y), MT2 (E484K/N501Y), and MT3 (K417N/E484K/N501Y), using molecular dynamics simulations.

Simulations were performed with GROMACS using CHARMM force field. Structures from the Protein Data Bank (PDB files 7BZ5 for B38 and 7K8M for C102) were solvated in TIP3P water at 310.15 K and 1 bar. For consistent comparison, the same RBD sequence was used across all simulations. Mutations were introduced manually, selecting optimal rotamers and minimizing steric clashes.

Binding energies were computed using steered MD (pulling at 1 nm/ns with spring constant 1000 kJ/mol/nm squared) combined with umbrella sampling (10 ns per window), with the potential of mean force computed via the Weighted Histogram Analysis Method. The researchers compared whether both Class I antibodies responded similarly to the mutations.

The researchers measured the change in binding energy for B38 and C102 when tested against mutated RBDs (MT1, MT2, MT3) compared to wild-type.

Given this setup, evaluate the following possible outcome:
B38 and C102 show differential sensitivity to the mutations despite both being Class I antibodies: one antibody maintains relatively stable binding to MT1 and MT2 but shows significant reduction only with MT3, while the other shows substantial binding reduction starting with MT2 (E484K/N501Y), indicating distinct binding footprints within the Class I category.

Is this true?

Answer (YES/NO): NO